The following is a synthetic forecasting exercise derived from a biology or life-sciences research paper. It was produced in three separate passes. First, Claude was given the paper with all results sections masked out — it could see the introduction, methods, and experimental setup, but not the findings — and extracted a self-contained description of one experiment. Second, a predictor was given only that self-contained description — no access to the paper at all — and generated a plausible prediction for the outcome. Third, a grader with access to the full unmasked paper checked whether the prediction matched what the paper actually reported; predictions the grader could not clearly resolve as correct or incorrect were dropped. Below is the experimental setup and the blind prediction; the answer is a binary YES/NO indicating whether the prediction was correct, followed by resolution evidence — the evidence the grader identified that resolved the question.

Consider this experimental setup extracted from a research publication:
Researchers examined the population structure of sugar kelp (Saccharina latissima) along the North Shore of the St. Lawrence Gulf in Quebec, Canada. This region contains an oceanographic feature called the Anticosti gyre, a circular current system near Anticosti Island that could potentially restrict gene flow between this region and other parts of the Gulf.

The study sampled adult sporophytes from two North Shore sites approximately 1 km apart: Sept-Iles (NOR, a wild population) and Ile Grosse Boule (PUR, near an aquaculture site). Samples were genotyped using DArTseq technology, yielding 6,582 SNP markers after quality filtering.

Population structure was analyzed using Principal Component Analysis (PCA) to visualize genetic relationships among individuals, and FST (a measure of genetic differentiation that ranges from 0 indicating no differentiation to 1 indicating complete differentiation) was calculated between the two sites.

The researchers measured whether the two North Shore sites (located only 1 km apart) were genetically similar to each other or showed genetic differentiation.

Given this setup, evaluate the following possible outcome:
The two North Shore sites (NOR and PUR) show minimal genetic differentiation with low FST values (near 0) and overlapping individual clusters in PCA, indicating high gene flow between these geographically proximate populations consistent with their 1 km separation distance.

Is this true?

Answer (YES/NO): NO